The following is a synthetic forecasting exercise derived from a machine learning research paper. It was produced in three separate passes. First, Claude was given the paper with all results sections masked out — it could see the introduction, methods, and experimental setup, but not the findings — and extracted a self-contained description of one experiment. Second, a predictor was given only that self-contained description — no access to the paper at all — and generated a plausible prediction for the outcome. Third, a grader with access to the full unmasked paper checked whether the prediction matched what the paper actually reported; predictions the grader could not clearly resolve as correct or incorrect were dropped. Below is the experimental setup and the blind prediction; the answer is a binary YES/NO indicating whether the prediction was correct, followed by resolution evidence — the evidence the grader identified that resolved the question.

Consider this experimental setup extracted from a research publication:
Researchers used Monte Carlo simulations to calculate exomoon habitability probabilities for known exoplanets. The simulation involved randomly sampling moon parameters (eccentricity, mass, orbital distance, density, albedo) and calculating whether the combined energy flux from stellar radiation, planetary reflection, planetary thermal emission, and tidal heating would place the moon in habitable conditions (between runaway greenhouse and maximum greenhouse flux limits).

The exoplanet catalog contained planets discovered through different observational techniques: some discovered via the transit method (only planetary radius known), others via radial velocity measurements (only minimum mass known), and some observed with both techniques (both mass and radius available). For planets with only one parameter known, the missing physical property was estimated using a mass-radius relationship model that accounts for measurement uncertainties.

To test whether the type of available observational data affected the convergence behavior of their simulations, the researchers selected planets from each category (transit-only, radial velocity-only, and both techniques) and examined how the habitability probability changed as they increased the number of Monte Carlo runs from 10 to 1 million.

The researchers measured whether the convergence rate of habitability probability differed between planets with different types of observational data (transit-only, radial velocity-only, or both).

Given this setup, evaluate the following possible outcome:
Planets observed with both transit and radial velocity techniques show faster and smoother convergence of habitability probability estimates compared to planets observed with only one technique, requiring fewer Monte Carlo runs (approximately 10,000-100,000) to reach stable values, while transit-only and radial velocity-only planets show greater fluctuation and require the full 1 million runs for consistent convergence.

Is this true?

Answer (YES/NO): NO